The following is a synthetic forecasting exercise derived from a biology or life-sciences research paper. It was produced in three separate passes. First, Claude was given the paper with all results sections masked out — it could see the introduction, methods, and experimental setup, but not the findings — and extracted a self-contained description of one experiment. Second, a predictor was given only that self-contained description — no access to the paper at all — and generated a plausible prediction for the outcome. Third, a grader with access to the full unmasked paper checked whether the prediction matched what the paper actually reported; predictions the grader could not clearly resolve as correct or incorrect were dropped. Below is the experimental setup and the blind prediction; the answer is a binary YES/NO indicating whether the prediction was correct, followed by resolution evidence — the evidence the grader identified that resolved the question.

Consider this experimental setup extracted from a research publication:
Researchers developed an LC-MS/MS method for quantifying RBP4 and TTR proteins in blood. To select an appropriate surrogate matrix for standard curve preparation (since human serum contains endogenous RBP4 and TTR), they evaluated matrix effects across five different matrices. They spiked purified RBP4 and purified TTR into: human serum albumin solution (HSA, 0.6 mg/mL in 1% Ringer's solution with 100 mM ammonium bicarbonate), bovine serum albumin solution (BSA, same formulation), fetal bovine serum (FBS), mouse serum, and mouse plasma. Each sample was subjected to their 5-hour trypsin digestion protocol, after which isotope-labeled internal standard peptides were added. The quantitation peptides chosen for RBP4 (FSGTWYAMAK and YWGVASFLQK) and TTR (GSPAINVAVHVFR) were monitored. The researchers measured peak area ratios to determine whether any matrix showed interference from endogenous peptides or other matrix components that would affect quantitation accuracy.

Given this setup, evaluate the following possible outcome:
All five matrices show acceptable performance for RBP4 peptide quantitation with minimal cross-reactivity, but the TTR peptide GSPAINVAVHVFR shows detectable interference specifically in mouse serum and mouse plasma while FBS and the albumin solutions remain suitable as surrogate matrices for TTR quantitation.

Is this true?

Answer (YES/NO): NO